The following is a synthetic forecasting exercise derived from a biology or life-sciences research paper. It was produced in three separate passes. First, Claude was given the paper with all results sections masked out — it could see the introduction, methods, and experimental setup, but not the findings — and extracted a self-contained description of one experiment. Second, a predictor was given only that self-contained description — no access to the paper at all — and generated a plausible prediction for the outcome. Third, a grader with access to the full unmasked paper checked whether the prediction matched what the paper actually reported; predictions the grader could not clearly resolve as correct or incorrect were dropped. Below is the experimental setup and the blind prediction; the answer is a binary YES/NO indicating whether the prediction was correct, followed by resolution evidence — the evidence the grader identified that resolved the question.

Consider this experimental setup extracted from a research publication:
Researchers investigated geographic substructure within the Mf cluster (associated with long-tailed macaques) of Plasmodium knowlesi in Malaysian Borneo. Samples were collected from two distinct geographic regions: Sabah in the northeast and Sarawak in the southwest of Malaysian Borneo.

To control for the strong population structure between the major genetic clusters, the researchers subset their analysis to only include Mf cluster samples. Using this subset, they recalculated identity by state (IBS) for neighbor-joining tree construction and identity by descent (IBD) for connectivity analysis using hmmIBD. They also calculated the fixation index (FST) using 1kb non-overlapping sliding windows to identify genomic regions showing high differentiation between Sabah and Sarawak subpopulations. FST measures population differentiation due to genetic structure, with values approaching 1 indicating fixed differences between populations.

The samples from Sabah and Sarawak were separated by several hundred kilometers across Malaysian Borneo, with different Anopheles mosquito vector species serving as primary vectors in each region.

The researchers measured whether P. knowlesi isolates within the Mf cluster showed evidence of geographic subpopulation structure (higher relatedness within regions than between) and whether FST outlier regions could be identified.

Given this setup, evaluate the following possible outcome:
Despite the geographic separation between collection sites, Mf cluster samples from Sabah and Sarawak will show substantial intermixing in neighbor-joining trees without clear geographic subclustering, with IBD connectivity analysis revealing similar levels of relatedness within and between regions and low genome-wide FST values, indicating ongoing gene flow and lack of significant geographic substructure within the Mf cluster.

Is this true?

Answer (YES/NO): NO